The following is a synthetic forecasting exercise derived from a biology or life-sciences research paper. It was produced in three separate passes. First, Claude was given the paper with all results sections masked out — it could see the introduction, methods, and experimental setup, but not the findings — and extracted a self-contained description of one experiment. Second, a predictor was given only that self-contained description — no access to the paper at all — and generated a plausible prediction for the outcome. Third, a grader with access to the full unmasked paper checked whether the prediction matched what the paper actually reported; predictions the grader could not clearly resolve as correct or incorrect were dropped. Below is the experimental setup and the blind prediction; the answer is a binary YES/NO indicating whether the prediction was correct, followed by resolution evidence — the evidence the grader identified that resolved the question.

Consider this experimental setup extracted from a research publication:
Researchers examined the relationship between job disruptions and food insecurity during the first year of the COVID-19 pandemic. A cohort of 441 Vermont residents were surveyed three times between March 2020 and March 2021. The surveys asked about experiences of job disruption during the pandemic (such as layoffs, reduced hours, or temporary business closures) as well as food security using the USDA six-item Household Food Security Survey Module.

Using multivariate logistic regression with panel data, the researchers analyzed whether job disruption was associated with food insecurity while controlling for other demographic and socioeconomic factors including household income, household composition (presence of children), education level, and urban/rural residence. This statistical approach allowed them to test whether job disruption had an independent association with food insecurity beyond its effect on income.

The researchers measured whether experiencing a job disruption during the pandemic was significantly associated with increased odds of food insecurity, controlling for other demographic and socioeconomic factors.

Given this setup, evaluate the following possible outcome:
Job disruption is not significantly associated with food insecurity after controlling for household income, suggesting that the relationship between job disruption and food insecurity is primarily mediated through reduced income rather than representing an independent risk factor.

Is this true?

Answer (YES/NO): NO